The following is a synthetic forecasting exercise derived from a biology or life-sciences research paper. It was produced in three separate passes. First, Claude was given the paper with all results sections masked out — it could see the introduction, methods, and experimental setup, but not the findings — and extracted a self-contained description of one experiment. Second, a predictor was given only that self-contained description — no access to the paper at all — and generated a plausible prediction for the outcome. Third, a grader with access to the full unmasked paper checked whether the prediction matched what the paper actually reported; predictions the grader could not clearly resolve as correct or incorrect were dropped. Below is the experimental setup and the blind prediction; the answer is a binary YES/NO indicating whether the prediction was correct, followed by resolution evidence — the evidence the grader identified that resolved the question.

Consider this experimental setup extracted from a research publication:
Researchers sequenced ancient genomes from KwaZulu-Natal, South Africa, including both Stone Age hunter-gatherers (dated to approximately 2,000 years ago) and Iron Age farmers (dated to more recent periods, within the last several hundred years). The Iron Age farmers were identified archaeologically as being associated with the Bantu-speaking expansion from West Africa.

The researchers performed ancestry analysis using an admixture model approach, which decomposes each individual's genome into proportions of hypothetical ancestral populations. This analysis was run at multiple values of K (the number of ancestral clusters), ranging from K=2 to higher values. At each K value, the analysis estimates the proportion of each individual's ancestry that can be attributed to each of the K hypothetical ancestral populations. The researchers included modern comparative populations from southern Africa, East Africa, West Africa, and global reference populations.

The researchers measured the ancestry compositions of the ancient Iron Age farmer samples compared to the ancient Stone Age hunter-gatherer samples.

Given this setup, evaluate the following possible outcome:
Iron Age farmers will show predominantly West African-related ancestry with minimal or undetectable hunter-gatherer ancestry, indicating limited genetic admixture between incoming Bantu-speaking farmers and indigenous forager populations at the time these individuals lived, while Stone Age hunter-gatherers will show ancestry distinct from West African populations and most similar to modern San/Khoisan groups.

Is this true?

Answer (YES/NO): YES